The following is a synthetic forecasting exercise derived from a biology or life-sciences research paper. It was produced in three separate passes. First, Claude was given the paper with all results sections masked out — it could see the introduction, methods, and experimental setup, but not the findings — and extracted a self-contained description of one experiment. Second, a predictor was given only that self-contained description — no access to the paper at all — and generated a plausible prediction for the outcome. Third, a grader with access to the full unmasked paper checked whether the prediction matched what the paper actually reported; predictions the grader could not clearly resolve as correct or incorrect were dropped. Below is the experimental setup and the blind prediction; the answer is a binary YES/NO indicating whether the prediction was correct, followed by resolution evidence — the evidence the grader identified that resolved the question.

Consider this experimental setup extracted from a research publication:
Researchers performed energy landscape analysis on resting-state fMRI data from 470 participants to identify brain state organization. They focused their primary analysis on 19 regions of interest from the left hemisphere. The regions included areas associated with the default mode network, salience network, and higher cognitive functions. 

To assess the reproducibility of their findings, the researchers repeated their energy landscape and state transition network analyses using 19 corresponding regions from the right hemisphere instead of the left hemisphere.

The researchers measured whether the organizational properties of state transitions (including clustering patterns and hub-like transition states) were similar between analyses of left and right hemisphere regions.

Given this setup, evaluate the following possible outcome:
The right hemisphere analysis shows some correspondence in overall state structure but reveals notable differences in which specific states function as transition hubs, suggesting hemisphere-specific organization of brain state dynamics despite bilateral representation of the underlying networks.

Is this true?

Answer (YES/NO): NO